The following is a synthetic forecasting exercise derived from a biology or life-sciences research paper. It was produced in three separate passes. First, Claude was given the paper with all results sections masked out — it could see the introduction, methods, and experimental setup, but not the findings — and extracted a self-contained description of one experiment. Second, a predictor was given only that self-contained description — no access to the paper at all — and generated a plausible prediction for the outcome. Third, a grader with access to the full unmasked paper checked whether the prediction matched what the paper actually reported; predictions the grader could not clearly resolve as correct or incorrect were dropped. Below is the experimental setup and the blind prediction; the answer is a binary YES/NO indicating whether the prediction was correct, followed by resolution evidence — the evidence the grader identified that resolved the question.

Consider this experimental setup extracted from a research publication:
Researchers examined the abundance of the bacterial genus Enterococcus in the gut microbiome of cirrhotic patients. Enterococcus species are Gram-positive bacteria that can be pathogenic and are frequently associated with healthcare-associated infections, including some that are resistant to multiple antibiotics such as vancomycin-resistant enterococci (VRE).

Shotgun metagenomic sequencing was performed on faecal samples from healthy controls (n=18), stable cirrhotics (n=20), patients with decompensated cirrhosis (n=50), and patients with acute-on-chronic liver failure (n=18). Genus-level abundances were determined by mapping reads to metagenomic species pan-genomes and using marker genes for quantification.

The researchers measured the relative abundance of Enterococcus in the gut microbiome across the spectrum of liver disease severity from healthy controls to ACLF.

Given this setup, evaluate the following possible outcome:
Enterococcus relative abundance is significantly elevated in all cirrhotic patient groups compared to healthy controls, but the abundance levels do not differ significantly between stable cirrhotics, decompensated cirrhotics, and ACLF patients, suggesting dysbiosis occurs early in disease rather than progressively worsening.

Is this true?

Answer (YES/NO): NO